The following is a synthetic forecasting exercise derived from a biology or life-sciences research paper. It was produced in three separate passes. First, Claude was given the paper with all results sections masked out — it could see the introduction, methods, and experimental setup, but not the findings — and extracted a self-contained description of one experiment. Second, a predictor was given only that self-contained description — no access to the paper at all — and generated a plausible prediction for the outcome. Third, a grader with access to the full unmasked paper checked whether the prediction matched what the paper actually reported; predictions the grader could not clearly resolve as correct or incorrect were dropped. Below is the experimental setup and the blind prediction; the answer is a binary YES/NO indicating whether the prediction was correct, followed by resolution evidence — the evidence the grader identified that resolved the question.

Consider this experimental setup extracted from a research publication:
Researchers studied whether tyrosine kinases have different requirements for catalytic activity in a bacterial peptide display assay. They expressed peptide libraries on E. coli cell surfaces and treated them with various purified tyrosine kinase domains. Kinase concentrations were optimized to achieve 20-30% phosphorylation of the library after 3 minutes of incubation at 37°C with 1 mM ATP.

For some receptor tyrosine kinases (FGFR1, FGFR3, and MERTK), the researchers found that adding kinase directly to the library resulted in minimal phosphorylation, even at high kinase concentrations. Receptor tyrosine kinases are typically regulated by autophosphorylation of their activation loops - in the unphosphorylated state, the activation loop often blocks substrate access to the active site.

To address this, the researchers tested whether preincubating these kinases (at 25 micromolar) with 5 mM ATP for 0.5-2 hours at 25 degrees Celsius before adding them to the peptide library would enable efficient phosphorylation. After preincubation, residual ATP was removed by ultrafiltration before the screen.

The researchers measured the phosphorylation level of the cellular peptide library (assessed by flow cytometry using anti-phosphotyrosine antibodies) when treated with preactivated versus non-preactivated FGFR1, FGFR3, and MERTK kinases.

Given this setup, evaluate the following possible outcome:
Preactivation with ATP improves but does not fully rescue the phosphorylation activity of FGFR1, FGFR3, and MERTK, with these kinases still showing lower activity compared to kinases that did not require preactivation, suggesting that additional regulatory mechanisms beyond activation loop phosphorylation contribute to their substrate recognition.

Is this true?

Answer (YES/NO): NO